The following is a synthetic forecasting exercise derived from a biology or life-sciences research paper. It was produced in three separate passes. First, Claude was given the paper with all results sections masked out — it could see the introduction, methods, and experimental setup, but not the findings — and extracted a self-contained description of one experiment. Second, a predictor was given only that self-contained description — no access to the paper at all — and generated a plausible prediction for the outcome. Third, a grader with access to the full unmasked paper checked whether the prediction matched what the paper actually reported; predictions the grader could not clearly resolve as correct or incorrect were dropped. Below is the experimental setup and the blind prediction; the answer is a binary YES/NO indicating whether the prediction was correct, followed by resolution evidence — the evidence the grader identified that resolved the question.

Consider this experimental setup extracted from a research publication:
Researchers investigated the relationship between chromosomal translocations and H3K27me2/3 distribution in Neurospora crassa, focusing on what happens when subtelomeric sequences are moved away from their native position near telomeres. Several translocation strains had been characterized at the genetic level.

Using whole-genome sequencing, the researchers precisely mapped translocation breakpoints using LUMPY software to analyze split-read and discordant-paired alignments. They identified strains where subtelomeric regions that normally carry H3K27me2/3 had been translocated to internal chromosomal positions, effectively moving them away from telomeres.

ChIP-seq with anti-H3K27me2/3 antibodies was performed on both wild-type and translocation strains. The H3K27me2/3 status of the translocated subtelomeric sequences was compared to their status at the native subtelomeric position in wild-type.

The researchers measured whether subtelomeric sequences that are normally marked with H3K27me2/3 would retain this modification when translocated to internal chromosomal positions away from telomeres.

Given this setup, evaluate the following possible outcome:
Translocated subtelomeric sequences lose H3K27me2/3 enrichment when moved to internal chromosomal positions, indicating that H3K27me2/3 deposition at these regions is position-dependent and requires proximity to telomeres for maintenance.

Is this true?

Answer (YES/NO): YES